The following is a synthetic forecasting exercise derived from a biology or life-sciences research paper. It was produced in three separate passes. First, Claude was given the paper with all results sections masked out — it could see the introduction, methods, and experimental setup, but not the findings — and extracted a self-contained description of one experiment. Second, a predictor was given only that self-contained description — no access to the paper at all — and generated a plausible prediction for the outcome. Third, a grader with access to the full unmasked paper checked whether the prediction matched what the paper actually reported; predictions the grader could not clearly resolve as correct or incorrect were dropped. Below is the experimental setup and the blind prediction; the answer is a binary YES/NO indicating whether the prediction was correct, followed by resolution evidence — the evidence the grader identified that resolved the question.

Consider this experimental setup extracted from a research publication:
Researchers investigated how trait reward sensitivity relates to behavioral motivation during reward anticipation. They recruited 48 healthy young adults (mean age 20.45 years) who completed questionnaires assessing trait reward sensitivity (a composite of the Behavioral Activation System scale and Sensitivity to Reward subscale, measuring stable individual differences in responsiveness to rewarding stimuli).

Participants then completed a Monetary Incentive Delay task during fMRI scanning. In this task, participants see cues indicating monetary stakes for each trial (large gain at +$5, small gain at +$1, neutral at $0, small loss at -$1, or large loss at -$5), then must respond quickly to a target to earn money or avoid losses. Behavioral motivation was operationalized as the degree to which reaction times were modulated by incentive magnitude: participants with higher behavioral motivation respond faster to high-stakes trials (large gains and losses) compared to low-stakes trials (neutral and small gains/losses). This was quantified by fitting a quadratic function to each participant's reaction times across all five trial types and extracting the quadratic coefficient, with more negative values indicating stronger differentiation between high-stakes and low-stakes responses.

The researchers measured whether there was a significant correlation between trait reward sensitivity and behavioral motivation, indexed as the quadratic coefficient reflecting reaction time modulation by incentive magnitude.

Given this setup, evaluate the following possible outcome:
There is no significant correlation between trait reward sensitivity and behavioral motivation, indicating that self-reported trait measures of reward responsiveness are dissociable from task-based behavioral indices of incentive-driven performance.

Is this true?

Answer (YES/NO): YES